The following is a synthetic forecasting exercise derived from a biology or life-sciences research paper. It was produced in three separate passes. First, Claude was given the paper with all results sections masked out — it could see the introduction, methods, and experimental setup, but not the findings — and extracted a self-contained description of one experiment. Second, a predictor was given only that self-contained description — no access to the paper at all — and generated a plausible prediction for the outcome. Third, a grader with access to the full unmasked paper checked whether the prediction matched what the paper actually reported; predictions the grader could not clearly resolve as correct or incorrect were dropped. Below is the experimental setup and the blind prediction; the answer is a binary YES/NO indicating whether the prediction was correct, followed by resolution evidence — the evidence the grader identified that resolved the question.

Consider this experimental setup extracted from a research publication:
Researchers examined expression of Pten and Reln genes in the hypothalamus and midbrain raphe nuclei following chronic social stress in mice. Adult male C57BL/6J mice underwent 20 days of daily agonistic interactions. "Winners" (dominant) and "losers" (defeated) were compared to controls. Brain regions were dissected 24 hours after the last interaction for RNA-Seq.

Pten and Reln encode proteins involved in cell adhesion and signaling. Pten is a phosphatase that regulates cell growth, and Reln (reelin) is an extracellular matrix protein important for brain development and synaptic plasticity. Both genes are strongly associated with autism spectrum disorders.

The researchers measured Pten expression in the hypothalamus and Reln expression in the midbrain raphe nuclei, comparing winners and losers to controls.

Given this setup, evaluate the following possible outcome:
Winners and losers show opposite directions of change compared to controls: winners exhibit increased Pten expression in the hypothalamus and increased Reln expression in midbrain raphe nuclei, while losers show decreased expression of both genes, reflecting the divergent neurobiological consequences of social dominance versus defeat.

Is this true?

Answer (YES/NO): NO